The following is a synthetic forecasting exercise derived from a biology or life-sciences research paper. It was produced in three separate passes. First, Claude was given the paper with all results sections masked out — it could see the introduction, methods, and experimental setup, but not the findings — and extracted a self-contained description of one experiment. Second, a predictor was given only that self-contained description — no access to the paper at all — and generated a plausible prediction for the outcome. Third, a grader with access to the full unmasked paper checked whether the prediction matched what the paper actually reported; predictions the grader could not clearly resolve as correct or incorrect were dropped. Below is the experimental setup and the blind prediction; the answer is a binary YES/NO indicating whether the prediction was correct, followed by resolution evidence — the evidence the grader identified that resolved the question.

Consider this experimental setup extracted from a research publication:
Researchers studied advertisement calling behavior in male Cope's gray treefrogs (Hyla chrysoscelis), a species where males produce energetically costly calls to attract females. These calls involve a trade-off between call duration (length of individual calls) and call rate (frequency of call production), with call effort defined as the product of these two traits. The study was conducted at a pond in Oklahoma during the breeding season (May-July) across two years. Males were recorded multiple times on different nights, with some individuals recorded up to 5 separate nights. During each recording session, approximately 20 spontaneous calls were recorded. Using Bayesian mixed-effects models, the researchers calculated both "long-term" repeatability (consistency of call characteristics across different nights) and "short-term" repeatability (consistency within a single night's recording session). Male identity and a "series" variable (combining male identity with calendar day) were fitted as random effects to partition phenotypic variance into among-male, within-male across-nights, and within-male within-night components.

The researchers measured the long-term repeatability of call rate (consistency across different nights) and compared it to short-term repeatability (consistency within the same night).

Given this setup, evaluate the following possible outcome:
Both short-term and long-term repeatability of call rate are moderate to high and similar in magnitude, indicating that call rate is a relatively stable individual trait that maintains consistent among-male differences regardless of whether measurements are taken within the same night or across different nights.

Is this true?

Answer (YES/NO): NO